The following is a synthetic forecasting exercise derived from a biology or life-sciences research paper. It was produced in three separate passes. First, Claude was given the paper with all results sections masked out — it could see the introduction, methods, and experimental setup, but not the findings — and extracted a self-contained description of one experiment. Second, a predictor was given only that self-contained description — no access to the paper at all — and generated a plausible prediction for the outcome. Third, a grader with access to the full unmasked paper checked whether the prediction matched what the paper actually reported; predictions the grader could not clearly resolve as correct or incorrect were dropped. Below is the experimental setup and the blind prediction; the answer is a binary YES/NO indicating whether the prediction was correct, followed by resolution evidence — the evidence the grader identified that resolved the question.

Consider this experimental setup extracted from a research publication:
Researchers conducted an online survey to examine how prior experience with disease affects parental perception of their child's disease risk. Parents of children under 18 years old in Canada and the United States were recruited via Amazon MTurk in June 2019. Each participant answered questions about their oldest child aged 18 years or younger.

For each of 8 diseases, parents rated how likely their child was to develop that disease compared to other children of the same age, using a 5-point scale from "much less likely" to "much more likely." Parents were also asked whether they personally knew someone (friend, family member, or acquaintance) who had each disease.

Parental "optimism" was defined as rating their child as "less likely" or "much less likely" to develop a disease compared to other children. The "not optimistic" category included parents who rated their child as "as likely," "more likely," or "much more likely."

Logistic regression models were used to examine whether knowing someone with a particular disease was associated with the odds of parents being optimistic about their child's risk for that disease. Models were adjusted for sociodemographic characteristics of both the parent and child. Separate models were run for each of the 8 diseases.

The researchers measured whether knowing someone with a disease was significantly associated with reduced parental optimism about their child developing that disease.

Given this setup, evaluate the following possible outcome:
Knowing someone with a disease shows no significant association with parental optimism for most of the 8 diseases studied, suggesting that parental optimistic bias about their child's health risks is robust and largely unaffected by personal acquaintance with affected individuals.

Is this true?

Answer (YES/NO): NO